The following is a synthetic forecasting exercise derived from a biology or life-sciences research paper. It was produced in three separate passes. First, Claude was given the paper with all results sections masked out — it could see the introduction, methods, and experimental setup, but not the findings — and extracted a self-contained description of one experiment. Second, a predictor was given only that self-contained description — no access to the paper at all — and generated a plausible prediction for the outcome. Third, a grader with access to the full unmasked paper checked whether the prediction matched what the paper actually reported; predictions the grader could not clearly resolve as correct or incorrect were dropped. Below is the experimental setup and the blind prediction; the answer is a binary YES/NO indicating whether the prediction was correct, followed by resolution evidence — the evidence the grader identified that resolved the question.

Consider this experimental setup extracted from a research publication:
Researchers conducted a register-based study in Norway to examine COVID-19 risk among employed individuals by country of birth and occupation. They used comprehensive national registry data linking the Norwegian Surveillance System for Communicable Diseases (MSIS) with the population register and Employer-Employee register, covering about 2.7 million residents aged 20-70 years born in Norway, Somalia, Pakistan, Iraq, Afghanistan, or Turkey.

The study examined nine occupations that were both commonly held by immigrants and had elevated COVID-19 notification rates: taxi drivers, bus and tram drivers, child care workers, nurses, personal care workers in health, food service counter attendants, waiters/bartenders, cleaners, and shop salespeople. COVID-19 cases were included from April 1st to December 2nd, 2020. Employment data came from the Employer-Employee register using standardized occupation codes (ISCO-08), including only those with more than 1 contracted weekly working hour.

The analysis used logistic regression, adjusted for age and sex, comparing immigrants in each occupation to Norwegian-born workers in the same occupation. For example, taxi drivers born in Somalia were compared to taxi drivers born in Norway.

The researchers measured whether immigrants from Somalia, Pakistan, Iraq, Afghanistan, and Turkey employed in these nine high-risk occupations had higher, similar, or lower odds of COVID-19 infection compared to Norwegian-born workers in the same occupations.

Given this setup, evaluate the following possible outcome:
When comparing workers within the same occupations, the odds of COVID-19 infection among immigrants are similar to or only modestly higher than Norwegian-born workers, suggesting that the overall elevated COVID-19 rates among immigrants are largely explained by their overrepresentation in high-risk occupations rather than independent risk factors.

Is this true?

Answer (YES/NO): NO